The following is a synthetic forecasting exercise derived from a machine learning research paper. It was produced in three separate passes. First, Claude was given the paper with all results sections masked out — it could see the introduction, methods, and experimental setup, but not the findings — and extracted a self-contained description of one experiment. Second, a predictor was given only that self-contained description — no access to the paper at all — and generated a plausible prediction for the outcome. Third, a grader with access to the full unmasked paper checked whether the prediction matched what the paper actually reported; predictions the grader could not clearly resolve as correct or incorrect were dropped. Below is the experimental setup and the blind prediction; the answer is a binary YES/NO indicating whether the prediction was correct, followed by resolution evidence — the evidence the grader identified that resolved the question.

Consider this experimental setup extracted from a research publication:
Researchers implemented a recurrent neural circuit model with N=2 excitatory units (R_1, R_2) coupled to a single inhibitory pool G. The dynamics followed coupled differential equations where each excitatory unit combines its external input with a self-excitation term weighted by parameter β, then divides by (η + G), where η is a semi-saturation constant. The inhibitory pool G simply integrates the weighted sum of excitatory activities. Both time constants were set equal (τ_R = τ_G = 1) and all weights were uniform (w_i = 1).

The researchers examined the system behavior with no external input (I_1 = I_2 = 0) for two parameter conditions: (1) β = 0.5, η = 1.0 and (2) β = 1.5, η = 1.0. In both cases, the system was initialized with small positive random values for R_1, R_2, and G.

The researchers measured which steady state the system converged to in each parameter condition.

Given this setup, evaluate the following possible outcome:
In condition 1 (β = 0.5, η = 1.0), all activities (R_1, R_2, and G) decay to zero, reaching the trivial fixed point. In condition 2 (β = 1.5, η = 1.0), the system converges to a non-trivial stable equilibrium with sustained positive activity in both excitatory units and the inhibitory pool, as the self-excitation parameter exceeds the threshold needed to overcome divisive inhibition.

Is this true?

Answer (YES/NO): YES